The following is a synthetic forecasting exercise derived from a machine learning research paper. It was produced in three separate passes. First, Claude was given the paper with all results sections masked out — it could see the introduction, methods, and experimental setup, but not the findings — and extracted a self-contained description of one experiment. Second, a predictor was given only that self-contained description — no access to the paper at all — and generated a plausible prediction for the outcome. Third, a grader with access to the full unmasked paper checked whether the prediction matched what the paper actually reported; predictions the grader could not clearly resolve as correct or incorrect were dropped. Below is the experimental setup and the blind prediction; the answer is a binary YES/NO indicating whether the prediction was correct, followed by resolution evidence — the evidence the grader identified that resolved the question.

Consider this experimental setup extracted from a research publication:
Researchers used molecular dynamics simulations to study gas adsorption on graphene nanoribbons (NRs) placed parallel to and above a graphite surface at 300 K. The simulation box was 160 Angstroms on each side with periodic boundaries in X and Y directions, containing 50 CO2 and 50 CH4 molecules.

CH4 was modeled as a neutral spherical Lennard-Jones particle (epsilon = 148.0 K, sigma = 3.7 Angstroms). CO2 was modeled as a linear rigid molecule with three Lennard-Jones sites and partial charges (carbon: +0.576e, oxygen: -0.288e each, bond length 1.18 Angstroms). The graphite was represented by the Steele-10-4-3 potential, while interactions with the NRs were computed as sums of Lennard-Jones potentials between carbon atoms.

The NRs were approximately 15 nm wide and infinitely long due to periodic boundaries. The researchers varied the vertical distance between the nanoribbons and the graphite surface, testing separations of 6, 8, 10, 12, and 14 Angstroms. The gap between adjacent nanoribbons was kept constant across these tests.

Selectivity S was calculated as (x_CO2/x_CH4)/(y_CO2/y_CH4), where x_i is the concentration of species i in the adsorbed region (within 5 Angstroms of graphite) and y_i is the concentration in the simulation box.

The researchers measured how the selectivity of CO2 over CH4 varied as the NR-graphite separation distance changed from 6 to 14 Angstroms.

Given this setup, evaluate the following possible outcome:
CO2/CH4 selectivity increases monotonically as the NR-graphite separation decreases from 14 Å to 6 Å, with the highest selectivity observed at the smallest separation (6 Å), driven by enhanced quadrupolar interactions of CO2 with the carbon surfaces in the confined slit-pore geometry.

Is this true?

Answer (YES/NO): NO